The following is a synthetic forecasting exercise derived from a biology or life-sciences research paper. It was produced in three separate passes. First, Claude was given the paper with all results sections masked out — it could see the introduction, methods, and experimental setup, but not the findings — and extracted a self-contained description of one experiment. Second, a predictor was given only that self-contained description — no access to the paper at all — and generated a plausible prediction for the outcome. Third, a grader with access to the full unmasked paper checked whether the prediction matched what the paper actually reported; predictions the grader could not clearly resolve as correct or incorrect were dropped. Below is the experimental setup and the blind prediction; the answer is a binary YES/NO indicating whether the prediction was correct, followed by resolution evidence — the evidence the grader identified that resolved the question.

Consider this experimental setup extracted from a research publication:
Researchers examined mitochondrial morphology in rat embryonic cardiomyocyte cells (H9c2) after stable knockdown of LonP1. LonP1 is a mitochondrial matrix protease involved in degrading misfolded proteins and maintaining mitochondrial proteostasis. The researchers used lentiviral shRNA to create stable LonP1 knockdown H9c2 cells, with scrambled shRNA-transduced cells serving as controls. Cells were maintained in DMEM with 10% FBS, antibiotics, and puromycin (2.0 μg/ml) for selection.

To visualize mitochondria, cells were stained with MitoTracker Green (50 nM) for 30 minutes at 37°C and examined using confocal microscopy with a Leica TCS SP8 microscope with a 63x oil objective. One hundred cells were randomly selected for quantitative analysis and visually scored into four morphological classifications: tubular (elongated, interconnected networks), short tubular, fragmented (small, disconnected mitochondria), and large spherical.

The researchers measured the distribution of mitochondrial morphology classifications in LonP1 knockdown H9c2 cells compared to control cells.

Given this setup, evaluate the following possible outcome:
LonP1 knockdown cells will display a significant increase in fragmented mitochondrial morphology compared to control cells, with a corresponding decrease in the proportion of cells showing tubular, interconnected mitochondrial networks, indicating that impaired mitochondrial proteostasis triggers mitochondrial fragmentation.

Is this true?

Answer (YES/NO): YES